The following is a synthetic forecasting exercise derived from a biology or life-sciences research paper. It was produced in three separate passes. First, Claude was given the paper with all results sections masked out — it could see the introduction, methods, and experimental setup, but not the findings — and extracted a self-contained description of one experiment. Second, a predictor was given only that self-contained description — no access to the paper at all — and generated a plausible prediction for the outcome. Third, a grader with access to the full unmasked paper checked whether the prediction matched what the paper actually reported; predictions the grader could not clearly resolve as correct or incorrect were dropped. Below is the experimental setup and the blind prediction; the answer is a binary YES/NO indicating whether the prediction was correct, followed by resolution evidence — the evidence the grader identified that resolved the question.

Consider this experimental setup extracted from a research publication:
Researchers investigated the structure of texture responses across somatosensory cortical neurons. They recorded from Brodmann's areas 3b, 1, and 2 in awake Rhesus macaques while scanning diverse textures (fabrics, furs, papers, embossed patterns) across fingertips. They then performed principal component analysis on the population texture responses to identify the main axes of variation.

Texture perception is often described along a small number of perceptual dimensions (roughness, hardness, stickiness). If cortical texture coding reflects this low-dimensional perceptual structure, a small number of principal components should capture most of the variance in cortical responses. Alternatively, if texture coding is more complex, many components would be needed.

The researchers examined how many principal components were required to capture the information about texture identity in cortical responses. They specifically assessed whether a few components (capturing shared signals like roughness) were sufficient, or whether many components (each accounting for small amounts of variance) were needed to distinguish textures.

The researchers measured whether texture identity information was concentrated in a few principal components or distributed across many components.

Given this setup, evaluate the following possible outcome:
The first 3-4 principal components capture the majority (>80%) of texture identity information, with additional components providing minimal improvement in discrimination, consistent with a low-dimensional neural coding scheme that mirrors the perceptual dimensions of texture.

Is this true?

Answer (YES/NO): NO